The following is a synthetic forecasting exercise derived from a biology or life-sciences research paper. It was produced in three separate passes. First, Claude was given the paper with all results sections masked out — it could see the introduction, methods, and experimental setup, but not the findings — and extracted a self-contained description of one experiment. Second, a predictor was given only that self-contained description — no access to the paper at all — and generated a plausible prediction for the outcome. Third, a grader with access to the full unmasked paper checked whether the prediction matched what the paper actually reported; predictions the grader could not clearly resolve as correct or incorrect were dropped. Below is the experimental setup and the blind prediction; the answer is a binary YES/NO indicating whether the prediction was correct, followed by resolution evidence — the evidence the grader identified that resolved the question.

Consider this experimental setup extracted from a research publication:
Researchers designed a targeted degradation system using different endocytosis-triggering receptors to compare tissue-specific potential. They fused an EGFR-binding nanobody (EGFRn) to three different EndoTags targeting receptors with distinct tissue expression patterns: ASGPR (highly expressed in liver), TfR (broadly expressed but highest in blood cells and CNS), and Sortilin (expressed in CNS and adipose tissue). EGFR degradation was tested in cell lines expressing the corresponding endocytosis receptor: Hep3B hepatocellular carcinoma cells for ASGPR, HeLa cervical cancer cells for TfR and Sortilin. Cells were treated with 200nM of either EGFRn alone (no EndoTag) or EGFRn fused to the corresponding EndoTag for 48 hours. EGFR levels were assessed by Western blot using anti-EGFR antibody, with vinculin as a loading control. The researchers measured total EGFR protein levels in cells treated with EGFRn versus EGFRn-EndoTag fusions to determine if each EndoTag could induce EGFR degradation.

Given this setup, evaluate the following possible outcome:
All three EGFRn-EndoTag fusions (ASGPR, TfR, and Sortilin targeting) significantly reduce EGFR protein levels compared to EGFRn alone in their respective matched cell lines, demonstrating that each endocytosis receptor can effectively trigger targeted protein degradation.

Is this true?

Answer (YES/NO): YES